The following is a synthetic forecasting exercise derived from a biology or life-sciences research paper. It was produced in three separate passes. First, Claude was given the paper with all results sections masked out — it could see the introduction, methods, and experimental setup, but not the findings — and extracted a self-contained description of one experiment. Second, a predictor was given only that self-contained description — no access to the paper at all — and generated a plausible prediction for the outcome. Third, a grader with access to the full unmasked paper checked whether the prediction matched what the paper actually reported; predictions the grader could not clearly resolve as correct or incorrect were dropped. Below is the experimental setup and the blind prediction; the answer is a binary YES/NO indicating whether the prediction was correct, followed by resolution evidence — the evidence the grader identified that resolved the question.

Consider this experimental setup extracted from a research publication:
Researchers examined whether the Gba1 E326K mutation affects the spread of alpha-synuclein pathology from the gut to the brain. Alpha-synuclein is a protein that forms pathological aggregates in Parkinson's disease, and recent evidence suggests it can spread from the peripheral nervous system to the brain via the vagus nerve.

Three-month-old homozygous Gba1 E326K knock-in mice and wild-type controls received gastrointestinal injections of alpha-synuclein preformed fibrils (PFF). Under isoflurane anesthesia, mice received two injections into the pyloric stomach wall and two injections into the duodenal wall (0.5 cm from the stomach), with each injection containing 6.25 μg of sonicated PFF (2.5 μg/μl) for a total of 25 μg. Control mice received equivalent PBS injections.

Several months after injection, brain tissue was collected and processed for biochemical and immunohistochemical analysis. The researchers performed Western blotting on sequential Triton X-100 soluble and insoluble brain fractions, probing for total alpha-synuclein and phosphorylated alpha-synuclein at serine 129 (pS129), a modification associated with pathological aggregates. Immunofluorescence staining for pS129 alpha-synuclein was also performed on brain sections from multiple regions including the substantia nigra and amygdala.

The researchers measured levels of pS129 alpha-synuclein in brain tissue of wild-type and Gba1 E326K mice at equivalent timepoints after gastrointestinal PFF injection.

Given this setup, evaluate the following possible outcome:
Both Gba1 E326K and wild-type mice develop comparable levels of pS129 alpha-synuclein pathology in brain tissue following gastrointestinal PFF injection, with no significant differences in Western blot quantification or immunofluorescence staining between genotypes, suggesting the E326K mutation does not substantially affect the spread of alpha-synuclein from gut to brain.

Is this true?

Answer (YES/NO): NO